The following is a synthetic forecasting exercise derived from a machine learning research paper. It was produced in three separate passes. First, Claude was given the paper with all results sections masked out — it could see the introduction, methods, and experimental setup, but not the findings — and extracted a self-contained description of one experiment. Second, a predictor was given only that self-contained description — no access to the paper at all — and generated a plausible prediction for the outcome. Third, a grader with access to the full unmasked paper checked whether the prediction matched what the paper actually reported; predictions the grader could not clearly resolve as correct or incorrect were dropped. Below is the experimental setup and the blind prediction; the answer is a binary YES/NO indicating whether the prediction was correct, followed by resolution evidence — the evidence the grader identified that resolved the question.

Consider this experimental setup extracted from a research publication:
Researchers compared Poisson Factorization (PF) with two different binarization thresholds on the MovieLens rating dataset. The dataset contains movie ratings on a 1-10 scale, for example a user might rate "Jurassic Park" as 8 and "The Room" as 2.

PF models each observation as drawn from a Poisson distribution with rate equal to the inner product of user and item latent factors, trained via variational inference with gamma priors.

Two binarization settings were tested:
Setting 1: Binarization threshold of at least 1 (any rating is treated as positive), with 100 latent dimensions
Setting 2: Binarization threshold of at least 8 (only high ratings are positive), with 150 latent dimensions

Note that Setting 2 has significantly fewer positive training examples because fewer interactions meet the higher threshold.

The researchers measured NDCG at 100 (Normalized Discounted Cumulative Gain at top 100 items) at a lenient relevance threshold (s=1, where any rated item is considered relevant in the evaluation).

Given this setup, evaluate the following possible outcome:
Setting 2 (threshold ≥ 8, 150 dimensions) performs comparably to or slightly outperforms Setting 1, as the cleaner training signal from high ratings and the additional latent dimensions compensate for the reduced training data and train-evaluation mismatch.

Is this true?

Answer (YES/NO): NO